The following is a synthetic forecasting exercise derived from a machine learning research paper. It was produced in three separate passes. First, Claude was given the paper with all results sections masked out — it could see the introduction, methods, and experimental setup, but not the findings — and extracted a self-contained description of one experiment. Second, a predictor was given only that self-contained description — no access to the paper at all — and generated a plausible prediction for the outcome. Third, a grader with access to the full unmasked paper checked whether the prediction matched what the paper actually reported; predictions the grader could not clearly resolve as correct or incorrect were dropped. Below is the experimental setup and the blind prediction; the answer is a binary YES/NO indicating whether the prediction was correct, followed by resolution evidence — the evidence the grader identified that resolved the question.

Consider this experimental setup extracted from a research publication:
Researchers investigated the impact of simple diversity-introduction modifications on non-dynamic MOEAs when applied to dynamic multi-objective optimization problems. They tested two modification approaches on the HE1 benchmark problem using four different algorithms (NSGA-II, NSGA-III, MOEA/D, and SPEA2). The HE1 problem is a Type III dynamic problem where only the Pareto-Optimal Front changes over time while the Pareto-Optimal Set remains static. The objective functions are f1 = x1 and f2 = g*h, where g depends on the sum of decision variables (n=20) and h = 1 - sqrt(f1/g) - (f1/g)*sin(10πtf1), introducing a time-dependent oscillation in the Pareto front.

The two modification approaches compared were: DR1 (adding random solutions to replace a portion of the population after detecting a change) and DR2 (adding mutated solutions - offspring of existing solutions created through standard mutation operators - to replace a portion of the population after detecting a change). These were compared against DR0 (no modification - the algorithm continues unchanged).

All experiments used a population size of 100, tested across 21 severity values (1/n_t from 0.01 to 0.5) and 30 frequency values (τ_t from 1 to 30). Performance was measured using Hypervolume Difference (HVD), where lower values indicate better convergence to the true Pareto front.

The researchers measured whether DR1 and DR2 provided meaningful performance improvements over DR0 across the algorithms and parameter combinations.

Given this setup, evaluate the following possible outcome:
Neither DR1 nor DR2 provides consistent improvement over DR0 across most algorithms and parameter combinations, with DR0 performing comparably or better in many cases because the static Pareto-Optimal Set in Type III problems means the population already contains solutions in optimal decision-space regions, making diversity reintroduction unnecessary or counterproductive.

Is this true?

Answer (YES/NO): YES